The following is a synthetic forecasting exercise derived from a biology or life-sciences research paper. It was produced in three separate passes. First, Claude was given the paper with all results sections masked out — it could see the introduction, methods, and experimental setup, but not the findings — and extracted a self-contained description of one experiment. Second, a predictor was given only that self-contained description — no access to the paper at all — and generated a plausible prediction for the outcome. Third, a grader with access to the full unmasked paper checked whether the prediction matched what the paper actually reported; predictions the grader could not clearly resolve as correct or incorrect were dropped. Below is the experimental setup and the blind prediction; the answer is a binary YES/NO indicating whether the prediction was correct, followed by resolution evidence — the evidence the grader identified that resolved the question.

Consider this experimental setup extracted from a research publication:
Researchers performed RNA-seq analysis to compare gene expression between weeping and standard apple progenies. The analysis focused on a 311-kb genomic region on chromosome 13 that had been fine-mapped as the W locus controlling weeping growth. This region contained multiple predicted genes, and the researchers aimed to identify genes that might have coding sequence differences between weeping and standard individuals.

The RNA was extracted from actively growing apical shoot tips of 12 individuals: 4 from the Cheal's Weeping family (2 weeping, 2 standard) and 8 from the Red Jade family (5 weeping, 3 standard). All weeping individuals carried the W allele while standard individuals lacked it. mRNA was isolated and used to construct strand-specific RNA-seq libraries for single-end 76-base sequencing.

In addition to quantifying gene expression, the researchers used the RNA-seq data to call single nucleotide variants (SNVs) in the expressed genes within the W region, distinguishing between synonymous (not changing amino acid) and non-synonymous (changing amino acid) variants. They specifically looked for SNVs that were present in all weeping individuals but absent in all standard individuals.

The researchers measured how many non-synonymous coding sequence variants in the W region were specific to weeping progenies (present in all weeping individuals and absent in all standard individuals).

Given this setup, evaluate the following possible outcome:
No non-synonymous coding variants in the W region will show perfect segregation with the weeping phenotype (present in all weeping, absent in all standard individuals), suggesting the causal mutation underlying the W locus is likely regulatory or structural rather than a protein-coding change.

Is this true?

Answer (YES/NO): NO